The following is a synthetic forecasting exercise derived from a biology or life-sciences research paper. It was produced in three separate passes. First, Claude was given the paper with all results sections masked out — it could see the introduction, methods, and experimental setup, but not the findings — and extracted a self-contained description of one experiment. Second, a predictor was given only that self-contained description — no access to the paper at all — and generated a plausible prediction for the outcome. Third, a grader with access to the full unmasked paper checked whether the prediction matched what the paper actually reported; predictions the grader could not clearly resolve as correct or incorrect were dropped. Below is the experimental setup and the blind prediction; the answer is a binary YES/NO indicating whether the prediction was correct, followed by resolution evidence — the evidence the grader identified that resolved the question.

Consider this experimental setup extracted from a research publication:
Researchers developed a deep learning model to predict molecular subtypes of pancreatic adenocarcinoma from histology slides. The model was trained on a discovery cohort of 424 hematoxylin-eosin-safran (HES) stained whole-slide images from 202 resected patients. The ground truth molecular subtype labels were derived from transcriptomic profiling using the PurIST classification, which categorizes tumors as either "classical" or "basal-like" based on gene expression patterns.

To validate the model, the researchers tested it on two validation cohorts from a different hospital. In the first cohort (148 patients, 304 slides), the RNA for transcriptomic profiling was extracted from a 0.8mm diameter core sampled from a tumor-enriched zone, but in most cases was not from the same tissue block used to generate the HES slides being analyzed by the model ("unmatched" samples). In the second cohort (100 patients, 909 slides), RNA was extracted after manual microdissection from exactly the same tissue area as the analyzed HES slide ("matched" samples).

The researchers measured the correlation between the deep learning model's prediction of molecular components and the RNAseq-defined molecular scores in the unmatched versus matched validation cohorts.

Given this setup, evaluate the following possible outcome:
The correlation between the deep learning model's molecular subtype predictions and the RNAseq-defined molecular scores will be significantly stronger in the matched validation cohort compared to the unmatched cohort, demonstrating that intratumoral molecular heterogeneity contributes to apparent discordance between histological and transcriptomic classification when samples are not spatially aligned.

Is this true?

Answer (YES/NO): YES